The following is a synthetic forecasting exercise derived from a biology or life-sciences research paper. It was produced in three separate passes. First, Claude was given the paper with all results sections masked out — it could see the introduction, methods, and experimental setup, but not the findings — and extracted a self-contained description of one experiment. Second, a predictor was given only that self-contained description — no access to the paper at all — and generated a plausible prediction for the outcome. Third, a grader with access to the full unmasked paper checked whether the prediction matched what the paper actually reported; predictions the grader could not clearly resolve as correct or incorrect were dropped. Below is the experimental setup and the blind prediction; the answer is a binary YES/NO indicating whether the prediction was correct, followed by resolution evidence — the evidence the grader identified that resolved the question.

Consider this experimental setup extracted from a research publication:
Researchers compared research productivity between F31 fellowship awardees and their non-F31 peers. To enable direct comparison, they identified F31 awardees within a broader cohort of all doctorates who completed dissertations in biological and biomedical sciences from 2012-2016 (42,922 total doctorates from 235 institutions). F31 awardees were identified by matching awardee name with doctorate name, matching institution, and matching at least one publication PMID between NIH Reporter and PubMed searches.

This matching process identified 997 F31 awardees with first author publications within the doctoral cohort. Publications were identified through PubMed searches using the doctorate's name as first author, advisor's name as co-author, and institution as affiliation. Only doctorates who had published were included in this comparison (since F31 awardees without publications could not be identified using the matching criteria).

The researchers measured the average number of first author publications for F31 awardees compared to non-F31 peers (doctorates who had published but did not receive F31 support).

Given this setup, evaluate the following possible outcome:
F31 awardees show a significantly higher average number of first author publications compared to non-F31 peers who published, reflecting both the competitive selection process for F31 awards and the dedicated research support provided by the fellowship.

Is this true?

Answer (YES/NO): YES